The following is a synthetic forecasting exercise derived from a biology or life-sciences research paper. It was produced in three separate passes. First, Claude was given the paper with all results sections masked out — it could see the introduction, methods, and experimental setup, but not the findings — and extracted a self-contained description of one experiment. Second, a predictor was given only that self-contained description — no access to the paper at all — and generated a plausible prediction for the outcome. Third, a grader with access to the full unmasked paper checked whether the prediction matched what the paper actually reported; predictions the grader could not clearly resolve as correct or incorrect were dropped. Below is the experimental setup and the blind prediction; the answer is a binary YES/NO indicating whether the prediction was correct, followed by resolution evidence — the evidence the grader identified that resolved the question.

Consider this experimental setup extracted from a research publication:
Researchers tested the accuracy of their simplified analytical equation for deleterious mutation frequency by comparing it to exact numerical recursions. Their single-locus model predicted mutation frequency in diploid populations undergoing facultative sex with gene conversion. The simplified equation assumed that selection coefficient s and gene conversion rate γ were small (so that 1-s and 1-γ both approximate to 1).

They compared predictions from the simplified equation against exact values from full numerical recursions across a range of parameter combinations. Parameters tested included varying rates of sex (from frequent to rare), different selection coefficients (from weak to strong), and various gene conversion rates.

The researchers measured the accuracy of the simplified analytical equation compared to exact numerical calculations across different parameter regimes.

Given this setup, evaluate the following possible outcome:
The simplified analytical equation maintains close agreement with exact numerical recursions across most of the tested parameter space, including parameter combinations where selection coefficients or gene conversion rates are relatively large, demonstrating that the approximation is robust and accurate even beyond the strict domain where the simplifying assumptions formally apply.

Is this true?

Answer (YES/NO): NO